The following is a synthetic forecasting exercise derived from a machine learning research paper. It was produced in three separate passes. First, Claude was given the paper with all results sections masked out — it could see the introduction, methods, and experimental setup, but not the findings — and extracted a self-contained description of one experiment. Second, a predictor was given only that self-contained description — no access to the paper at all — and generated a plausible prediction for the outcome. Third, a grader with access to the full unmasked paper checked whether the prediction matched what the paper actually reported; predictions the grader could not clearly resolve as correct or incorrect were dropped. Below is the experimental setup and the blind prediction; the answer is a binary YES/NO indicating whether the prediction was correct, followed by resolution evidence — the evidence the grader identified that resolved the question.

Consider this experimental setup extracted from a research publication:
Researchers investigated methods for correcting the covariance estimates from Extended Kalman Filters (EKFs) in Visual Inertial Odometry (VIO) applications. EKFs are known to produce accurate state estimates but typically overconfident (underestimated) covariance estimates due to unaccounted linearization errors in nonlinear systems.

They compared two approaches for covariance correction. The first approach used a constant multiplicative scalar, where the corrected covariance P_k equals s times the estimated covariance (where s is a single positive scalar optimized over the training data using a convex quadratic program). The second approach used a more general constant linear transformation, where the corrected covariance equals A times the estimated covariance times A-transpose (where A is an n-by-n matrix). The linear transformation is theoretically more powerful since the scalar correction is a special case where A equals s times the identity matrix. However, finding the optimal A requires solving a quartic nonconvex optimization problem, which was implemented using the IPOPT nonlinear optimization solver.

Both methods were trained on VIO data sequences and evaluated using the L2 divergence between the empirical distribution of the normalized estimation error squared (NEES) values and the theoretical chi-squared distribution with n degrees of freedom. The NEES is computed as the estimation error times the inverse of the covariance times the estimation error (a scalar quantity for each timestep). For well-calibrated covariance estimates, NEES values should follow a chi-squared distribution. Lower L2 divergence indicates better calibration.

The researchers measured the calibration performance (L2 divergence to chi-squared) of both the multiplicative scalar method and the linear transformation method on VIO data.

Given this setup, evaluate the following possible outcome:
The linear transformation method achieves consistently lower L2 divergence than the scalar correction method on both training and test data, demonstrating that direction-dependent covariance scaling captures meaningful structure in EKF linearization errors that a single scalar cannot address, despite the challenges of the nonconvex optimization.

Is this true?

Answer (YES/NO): NO